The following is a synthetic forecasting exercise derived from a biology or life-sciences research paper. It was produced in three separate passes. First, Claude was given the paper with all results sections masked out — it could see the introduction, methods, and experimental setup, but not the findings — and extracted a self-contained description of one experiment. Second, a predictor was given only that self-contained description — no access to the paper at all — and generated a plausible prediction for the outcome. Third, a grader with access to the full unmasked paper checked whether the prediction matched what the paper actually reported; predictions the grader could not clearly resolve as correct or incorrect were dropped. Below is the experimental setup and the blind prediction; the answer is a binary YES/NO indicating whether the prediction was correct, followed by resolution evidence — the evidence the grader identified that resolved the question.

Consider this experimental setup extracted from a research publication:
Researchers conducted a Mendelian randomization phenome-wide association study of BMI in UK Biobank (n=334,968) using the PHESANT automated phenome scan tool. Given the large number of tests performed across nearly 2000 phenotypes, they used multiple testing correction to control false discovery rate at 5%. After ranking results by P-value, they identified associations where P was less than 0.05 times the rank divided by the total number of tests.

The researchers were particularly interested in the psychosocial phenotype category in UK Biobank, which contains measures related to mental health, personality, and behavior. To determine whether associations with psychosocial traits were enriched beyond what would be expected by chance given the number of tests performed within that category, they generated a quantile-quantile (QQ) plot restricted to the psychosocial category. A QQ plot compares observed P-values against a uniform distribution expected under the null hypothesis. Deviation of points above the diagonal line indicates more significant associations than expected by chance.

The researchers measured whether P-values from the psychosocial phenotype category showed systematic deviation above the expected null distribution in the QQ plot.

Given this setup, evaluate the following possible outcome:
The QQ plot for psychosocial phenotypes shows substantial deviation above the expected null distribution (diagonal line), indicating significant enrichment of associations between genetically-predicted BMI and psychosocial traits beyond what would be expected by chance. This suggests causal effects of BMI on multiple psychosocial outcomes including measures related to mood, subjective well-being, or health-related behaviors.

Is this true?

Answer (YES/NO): YES